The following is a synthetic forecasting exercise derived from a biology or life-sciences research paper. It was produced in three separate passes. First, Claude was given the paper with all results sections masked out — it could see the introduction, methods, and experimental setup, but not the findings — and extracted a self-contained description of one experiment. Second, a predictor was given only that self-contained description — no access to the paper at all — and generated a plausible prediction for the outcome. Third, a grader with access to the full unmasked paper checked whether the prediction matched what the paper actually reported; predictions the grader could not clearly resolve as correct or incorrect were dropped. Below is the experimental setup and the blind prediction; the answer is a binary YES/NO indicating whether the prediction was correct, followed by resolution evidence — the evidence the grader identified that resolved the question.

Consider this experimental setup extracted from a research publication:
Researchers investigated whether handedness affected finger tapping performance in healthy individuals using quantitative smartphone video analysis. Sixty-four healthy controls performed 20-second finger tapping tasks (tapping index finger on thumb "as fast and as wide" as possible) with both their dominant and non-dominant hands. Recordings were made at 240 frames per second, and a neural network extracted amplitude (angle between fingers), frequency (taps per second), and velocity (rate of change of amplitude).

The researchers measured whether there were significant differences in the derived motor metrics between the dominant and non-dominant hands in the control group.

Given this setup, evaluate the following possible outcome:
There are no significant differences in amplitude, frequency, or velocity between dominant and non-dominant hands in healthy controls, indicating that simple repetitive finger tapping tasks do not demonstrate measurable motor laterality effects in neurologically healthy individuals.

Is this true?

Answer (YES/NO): YES